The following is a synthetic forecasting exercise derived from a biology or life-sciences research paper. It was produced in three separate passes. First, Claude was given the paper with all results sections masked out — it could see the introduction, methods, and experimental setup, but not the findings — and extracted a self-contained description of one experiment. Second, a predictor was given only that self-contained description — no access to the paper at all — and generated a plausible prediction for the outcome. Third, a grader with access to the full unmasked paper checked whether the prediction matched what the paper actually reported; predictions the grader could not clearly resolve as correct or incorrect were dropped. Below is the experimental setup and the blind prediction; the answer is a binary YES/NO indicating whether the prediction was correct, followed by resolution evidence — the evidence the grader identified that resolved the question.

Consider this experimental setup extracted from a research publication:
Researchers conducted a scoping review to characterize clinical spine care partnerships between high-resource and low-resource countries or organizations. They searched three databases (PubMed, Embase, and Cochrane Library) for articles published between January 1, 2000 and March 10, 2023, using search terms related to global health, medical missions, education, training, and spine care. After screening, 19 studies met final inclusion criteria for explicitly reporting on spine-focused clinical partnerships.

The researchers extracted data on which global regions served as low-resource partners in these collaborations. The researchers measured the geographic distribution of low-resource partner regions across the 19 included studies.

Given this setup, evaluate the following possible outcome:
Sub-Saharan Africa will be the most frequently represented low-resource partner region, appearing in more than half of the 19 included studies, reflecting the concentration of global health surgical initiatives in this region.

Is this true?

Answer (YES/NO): YES